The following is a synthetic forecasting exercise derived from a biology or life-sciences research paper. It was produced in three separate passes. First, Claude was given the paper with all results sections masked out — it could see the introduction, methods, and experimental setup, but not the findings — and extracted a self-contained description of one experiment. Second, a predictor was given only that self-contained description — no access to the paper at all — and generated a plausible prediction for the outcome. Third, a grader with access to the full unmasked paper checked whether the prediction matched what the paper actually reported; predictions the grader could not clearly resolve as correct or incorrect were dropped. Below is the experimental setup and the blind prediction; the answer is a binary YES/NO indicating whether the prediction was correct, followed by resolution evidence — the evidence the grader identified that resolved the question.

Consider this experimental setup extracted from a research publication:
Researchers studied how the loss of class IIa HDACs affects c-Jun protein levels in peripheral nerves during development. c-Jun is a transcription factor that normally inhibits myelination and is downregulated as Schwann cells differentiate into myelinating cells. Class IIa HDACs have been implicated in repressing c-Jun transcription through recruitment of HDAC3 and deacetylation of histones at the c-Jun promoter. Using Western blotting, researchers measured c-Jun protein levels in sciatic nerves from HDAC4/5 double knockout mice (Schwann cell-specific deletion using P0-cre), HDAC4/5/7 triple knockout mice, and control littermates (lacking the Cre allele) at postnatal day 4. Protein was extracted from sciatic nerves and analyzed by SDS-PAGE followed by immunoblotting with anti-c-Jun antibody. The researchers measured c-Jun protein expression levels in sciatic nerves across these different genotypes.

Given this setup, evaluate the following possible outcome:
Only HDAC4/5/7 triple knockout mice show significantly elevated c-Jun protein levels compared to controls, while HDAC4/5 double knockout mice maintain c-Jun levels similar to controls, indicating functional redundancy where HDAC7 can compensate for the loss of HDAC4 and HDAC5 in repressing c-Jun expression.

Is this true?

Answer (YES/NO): NO